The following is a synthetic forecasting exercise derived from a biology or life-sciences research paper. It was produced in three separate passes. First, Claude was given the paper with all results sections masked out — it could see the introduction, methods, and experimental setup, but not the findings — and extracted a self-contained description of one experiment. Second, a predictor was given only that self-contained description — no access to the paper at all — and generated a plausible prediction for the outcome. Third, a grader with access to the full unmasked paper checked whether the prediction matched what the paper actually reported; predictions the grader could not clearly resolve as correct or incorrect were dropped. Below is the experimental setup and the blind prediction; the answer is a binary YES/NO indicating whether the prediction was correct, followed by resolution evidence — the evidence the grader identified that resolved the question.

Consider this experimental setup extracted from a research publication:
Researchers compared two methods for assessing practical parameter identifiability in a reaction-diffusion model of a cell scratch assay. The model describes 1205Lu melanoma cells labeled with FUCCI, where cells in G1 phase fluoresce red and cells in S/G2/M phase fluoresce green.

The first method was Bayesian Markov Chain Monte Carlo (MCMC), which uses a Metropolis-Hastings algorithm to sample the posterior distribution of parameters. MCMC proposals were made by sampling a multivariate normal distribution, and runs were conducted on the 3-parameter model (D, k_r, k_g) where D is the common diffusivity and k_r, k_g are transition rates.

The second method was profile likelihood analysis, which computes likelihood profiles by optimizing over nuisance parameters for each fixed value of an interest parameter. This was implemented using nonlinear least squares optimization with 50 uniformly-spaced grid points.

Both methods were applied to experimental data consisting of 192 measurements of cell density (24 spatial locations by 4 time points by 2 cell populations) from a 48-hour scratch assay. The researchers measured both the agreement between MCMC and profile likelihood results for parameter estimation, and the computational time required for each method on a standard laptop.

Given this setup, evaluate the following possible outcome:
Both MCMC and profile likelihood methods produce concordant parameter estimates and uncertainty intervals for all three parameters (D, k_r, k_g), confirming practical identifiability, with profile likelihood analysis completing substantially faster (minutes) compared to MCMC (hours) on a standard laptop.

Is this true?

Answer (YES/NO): NO